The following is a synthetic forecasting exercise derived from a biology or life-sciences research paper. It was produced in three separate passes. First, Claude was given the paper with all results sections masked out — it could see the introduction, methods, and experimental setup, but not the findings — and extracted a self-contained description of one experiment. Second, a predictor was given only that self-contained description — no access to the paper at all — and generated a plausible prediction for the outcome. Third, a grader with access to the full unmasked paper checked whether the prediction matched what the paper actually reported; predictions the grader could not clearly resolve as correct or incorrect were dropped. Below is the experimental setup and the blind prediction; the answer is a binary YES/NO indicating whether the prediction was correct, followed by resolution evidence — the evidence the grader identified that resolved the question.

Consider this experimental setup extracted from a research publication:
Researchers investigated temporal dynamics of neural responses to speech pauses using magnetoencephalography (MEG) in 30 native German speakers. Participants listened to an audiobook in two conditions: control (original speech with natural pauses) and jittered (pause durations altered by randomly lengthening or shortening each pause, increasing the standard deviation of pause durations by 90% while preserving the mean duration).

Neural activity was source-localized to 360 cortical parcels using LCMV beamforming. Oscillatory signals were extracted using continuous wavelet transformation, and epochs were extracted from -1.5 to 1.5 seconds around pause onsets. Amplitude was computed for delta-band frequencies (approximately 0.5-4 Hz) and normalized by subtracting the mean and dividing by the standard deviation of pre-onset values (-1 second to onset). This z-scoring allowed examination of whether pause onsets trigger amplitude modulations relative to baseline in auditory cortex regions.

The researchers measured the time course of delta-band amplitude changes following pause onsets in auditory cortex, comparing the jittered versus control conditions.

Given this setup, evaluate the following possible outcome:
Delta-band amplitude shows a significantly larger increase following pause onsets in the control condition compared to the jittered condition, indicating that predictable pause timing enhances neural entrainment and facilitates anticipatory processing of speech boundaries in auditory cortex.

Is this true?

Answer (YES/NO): NO